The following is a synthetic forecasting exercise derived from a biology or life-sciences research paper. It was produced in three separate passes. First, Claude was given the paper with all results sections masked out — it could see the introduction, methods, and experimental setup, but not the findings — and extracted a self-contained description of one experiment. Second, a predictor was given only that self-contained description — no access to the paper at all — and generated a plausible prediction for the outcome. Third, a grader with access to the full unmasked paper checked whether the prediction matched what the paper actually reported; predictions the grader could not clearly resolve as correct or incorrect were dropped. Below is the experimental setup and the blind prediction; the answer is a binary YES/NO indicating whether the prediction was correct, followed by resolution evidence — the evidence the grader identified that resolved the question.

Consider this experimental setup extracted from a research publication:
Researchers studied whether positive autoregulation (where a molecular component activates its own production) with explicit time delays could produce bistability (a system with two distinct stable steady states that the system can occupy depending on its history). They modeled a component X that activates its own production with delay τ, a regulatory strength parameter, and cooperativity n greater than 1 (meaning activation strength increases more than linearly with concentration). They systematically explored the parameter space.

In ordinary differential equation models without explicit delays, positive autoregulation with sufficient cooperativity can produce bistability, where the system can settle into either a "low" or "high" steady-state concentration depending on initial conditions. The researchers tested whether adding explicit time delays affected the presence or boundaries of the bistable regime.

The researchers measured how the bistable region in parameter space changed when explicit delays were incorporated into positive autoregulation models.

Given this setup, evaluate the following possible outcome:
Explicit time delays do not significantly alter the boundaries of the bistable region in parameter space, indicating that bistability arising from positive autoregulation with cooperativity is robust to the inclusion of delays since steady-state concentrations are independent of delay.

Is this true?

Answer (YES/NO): YES